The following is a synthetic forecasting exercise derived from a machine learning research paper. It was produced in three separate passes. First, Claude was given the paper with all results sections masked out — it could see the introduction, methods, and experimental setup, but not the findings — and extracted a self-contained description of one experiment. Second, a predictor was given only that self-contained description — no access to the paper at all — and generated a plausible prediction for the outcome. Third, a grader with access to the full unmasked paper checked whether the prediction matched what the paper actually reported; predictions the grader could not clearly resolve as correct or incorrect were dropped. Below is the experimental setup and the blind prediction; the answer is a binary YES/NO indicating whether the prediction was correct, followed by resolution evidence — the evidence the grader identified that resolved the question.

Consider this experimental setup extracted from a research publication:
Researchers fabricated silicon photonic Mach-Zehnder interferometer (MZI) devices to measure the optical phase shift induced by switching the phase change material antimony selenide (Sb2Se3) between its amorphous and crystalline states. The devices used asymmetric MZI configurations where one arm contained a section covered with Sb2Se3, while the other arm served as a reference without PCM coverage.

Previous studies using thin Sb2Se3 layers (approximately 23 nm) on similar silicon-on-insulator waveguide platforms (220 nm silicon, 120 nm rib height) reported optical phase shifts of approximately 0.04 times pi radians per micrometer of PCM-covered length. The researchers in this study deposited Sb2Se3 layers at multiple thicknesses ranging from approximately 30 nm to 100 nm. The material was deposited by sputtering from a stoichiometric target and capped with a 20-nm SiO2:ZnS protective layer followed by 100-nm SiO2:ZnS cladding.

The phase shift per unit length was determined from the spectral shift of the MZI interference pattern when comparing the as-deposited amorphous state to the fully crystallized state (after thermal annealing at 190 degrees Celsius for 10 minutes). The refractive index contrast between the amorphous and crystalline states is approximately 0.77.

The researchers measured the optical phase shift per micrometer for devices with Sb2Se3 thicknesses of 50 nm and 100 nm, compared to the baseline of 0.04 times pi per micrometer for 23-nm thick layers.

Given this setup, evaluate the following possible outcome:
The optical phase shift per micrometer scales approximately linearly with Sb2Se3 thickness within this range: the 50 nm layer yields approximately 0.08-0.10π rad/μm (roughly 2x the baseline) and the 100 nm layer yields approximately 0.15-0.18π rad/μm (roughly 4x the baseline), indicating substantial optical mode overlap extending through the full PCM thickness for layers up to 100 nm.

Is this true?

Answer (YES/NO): YES